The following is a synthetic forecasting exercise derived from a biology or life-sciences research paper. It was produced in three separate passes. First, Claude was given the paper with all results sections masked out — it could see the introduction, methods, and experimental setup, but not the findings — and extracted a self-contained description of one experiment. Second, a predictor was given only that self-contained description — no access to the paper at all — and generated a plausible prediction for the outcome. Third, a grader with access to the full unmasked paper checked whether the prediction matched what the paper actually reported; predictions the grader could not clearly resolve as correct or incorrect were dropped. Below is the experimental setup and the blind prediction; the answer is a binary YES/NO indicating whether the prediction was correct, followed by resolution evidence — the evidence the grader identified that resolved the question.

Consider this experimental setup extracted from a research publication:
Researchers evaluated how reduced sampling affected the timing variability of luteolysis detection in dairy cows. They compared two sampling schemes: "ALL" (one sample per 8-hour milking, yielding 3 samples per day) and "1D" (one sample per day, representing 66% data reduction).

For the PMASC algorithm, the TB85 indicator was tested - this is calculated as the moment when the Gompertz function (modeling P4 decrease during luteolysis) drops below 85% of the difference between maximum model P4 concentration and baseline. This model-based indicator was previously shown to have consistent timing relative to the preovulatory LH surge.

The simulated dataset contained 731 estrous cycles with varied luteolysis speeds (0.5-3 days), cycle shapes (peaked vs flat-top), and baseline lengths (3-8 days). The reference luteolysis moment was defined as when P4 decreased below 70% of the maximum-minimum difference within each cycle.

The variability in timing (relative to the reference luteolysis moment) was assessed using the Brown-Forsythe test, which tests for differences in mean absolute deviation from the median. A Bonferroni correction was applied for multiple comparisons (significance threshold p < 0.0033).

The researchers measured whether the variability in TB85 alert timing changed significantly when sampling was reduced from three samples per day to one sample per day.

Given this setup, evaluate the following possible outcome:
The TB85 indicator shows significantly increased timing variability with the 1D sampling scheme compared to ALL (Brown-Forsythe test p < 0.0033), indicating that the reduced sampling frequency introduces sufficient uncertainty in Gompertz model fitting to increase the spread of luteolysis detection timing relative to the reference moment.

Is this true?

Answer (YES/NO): NO